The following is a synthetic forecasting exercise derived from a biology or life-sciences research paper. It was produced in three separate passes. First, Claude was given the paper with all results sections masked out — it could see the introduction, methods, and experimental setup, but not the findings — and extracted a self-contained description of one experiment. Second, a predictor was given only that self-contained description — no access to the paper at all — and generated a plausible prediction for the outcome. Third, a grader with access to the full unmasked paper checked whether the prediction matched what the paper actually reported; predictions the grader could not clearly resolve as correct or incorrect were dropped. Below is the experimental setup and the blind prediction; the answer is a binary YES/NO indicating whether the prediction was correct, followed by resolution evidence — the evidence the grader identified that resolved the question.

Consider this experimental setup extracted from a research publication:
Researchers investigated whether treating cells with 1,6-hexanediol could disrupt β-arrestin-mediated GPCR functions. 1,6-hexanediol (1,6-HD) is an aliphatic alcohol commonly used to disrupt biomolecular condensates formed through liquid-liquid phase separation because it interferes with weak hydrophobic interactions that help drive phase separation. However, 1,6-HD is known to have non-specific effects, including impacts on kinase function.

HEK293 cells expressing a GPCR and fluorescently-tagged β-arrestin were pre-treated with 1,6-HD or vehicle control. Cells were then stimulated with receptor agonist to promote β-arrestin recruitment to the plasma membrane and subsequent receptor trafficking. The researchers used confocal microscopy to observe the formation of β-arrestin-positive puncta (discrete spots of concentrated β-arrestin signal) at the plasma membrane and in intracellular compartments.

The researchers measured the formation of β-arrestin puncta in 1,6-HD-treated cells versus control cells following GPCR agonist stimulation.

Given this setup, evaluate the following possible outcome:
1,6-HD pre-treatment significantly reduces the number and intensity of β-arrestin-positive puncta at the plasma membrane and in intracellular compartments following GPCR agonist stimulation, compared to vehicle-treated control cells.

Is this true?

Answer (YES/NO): YES